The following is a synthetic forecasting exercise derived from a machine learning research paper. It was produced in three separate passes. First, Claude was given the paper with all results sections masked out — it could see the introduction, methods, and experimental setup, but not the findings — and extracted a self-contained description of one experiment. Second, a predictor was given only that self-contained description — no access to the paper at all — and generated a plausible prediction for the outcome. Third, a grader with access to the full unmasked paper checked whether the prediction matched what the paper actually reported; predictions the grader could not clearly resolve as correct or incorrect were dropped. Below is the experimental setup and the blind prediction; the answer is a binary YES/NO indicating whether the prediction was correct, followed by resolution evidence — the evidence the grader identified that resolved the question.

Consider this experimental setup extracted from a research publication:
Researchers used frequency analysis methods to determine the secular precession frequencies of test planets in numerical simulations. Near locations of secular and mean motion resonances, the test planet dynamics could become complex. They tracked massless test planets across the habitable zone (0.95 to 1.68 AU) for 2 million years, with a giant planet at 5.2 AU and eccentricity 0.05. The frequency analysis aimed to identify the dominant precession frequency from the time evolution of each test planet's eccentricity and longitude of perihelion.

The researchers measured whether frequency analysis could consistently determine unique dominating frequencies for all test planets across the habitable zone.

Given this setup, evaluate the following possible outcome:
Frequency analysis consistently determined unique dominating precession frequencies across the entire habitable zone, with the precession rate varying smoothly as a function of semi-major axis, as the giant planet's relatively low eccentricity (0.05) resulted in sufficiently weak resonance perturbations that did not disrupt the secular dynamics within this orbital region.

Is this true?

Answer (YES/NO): NO